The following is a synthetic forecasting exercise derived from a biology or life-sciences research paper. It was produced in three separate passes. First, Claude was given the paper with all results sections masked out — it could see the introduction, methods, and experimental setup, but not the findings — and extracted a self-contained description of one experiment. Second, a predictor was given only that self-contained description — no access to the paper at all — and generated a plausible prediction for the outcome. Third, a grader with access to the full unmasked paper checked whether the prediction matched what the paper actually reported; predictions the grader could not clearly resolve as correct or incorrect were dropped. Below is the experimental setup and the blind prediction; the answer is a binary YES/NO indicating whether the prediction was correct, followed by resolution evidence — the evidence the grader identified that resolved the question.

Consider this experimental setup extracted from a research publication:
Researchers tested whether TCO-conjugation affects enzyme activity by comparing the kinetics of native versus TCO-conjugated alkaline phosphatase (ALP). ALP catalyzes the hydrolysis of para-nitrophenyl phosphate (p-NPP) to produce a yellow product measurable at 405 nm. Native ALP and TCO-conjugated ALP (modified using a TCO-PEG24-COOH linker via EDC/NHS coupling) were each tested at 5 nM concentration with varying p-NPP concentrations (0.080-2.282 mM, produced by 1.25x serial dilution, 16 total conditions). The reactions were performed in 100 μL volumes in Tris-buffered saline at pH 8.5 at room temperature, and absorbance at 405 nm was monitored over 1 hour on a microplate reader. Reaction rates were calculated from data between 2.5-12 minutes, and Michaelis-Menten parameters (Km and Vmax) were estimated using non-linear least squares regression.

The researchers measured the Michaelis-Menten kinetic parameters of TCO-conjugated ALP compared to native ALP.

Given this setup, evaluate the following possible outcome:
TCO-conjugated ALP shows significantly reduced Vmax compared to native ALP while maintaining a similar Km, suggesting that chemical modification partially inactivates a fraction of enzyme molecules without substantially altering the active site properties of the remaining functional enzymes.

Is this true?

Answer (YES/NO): NO